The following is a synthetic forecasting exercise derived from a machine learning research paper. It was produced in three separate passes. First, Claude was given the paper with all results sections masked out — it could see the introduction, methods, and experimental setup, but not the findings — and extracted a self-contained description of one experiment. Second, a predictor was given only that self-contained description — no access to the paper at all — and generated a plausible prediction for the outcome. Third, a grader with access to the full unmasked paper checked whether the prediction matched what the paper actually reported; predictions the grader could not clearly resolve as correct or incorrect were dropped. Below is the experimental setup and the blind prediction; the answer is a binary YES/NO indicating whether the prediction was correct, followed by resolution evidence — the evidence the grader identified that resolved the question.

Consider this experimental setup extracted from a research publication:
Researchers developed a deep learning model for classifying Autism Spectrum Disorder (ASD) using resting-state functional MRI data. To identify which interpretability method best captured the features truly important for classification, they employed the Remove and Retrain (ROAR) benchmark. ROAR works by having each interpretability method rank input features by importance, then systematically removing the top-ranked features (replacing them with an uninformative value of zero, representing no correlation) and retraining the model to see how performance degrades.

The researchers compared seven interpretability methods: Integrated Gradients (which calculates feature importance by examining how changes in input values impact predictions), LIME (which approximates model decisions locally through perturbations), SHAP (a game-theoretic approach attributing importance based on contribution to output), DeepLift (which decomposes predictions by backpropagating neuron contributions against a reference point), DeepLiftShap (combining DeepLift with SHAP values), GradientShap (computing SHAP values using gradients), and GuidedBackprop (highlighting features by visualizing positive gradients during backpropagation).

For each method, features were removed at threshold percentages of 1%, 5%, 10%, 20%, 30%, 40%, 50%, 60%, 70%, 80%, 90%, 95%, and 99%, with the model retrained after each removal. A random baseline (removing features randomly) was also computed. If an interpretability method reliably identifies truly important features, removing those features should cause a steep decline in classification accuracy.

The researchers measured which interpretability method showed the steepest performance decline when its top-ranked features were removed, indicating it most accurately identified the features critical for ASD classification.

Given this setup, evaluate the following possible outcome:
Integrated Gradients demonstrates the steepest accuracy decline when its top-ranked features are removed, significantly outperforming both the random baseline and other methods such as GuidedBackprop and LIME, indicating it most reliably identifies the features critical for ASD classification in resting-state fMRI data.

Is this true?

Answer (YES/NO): NO